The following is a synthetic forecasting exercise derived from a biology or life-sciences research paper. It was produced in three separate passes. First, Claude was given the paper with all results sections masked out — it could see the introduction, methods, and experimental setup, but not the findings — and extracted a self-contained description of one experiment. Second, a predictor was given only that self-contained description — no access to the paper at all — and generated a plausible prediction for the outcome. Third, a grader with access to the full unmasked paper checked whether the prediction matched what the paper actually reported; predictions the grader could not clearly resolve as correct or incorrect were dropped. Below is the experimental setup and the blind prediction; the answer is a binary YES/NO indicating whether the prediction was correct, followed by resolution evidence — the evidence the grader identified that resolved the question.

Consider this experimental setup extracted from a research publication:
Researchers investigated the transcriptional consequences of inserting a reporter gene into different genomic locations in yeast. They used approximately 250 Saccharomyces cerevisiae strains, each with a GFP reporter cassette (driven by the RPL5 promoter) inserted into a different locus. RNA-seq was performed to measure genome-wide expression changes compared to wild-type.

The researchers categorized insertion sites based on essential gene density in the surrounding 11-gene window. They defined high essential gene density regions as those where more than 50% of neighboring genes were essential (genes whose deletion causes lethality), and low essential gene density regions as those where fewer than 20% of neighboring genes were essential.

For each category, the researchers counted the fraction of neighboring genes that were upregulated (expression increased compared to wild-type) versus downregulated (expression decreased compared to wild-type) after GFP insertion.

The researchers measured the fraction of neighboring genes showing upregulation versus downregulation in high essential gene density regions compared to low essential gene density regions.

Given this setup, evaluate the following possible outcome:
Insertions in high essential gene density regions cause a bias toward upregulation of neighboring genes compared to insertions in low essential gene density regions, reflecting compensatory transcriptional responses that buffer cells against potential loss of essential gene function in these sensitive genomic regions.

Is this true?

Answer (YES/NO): NO